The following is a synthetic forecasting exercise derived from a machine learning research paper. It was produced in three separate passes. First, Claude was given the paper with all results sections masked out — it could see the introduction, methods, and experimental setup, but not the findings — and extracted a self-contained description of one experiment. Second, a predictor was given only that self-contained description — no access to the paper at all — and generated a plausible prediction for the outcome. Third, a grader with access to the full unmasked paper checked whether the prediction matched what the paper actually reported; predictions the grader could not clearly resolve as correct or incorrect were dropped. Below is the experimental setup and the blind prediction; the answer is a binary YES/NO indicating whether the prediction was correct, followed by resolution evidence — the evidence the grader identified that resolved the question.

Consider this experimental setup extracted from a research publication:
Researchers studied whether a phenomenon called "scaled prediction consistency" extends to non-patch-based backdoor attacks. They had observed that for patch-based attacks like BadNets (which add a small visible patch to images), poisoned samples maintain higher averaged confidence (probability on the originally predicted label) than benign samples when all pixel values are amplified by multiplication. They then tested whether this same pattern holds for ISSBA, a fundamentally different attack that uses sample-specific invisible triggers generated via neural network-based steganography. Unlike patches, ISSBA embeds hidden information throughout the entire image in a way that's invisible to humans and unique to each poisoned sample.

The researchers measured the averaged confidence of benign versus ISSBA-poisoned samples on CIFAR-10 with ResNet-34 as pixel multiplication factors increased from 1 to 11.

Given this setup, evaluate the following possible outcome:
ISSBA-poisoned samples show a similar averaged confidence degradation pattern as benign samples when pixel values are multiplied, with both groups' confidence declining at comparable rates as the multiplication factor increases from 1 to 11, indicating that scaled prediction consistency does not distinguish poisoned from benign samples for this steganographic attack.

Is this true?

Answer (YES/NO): NO